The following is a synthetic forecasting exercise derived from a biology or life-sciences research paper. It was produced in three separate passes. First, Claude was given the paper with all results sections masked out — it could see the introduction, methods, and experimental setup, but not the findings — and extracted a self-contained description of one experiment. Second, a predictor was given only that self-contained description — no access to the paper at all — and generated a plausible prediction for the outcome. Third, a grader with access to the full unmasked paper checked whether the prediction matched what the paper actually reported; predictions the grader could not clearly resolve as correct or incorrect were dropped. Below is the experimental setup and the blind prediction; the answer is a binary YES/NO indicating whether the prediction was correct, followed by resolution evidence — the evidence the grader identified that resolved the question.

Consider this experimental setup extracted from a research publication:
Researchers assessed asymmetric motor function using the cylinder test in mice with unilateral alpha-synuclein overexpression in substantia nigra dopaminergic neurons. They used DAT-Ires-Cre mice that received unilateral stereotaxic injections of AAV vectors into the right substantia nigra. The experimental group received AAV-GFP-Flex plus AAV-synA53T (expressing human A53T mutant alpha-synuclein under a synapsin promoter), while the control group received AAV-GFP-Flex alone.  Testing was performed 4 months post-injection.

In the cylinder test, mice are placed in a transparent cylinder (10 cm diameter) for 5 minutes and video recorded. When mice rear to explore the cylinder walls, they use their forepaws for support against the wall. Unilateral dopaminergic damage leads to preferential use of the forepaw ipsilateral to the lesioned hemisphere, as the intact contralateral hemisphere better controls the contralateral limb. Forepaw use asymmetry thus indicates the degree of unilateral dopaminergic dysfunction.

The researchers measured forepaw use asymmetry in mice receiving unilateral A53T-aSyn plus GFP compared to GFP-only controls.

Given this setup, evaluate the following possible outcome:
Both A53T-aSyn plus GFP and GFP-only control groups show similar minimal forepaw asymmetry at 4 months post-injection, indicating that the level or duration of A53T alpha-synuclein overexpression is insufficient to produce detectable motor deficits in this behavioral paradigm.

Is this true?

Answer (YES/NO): NO